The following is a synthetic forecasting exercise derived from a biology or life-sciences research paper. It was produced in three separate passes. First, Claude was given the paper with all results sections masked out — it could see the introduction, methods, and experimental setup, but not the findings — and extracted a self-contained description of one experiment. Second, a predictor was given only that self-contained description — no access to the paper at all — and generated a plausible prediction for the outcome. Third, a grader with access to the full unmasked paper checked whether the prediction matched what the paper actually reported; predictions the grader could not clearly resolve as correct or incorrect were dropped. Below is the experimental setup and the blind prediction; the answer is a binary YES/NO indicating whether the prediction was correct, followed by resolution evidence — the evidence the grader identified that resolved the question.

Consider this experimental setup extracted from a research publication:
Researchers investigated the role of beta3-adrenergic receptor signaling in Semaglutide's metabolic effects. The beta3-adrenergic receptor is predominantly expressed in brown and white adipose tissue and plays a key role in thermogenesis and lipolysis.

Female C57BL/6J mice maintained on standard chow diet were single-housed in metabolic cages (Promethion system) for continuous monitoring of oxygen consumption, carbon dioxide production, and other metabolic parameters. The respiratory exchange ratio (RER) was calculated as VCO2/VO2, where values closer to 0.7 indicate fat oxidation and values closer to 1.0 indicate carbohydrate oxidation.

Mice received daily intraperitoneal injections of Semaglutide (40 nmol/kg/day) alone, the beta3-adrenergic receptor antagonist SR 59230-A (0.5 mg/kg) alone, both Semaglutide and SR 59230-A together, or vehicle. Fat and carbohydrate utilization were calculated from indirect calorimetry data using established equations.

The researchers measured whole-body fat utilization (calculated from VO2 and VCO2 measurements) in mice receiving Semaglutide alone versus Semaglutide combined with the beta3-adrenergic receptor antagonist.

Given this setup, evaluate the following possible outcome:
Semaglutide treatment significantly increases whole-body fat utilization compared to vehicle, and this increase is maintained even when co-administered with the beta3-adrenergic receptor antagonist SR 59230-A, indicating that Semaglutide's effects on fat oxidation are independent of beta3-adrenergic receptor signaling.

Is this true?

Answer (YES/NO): NO